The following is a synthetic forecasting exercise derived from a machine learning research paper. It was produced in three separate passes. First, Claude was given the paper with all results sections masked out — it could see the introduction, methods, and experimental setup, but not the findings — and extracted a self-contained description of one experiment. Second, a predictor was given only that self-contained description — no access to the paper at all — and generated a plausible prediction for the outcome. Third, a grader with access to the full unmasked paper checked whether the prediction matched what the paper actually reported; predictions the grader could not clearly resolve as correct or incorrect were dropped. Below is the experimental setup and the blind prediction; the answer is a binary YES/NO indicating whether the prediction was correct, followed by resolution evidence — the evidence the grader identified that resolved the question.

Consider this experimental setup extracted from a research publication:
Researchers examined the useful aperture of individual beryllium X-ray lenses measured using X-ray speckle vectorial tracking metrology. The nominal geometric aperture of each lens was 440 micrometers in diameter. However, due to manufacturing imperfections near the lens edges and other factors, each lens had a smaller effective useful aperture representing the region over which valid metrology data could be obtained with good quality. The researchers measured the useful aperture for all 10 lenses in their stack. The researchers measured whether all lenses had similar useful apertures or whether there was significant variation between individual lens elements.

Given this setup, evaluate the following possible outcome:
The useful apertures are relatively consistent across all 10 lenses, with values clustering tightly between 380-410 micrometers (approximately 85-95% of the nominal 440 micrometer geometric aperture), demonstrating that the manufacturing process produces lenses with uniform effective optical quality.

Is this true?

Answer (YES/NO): NO